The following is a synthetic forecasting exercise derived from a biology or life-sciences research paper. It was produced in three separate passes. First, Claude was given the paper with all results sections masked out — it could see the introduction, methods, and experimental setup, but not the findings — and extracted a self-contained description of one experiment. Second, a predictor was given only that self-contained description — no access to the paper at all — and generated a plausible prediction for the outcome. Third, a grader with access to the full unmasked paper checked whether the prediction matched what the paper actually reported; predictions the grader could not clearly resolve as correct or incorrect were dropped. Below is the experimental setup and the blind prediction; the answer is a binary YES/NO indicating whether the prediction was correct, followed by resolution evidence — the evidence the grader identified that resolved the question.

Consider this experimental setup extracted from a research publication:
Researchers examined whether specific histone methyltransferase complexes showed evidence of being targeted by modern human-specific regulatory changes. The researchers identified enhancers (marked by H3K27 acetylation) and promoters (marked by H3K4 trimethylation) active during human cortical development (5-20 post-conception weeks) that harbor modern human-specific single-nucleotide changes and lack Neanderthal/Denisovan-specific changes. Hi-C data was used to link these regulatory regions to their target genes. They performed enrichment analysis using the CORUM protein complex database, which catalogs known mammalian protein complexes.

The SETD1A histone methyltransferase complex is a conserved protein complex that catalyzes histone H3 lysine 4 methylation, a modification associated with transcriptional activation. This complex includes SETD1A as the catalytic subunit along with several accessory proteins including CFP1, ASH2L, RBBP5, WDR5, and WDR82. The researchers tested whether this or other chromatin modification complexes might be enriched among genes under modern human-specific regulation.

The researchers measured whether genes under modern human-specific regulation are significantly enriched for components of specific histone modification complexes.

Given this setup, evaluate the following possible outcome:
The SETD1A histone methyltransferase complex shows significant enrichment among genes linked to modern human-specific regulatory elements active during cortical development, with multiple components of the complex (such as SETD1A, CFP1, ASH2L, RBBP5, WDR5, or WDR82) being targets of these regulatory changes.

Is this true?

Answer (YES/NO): YES